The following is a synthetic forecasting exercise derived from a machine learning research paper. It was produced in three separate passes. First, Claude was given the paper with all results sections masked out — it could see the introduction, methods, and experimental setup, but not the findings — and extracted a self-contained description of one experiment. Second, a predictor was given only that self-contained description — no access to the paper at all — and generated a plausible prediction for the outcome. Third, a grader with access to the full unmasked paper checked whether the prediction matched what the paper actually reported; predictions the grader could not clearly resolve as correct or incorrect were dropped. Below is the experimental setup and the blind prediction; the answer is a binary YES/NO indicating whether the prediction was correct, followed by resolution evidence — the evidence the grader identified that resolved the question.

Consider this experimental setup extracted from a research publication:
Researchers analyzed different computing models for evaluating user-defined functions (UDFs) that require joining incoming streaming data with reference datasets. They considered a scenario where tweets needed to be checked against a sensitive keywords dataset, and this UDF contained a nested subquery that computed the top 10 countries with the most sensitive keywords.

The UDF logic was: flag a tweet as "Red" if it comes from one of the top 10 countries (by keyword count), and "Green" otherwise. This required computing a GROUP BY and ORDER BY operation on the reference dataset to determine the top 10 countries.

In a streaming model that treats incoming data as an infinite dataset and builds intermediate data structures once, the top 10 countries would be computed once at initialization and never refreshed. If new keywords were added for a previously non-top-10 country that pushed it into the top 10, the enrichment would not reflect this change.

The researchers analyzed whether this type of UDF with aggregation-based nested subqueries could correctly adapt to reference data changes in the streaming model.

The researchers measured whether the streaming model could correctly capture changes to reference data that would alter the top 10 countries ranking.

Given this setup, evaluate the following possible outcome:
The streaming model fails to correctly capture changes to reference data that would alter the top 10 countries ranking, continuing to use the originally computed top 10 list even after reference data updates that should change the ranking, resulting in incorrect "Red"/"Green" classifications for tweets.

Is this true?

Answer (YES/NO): YES